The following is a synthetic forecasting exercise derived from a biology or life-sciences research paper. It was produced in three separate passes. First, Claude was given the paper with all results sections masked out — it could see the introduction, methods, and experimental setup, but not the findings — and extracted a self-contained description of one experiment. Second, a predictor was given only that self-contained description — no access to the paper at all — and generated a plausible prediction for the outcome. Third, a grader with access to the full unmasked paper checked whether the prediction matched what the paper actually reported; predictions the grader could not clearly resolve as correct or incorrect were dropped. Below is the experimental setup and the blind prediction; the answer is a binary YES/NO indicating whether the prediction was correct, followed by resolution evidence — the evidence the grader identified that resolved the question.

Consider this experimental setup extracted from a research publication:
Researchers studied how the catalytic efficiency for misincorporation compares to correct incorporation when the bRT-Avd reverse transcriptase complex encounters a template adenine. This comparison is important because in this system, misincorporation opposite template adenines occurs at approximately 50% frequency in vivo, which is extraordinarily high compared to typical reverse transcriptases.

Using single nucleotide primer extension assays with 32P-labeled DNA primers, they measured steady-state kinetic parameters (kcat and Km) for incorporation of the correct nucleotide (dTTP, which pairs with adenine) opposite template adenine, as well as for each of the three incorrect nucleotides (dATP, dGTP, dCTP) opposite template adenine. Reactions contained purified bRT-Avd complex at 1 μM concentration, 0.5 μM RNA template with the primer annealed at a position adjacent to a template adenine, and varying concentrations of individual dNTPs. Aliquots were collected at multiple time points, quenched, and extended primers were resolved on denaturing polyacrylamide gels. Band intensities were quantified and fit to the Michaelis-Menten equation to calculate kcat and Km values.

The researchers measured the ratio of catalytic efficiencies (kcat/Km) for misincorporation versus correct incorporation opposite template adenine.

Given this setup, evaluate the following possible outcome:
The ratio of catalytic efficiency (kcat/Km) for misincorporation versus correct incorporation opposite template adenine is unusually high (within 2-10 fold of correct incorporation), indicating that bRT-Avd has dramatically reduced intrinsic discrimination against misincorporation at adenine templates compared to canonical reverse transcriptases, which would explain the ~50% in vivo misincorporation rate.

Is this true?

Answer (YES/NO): NO